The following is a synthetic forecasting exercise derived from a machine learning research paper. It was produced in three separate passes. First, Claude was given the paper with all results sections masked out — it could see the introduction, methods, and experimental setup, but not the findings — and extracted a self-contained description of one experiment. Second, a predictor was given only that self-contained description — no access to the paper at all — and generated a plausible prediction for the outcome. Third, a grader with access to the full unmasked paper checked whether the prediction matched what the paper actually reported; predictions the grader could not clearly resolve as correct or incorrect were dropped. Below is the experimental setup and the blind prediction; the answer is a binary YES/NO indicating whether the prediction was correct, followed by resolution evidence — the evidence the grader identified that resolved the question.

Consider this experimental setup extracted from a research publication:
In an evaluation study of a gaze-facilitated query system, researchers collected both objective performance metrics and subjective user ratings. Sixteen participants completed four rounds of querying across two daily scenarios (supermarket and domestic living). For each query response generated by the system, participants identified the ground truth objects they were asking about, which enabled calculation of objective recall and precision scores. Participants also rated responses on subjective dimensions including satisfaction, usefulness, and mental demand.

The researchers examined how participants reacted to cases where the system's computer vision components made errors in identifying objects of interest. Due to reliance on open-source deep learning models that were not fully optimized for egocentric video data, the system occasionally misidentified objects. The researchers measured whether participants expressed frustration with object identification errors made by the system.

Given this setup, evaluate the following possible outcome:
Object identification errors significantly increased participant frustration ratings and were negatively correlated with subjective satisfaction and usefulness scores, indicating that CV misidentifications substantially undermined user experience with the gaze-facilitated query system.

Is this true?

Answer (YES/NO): NO